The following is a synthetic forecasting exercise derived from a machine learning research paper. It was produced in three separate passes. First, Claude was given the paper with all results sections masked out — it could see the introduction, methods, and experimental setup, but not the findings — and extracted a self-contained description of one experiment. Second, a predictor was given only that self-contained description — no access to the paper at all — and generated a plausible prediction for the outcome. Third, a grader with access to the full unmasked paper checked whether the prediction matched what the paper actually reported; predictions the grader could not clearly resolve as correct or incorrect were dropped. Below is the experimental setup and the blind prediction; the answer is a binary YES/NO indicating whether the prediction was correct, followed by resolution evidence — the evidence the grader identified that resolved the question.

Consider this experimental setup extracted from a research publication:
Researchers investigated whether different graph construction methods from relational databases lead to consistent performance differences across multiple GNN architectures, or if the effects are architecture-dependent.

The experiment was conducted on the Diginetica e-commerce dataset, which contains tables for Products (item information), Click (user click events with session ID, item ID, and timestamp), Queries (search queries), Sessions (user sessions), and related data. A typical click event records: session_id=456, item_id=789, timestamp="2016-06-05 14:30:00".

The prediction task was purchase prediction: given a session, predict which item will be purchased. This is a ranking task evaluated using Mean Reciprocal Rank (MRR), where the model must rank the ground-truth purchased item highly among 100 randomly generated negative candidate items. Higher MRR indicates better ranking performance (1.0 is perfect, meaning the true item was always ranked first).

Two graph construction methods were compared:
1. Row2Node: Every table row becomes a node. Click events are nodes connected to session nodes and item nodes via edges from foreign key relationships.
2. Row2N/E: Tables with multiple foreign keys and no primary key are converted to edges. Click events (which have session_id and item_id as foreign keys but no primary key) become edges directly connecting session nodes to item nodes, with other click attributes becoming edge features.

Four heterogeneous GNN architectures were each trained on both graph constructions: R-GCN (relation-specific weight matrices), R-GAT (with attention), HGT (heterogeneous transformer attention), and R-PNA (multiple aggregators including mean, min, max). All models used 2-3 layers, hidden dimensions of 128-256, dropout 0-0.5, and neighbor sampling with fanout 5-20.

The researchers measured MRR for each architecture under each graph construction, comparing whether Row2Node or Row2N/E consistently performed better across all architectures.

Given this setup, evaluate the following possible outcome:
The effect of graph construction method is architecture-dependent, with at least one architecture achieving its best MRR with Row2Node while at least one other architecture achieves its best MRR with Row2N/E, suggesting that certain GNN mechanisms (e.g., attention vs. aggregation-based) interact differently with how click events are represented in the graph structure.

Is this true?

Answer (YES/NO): YES